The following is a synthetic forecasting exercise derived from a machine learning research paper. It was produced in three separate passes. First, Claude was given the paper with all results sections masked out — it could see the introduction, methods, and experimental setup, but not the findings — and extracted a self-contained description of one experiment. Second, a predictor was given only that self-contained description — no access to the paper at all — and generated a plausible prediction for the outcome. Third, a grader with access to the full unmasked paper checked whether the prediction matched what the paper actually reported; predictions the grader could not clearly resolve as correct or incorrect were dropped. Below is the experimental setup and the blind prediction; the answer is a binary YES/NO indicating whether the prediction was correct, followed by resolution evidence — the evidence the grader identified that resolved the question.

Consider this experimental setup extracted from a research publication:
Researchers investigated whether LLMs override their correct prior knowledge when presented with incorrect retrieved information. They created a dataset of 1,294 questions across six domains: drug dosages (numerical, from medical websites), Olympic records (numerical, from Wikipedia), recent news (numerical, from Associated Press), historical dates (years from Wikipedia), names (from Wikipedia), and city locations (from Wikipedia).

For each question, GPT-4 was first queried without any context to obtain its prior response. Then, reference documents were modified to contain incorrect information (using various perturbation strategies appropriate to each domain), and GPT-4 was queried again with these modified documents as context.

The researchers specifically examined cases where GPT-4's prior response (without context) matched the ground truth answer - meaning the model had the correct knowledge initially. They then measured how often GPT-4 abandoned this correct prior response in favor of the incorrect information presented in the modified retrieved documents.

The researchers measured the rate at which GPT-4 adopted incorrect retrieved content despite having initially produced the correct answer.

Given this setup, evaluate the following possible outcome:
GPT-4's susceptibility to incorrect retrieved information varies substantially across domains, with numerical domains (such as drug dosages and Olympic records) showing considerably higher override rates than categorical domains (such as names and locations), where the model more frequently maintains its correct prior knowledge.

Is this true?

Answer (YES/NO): NO